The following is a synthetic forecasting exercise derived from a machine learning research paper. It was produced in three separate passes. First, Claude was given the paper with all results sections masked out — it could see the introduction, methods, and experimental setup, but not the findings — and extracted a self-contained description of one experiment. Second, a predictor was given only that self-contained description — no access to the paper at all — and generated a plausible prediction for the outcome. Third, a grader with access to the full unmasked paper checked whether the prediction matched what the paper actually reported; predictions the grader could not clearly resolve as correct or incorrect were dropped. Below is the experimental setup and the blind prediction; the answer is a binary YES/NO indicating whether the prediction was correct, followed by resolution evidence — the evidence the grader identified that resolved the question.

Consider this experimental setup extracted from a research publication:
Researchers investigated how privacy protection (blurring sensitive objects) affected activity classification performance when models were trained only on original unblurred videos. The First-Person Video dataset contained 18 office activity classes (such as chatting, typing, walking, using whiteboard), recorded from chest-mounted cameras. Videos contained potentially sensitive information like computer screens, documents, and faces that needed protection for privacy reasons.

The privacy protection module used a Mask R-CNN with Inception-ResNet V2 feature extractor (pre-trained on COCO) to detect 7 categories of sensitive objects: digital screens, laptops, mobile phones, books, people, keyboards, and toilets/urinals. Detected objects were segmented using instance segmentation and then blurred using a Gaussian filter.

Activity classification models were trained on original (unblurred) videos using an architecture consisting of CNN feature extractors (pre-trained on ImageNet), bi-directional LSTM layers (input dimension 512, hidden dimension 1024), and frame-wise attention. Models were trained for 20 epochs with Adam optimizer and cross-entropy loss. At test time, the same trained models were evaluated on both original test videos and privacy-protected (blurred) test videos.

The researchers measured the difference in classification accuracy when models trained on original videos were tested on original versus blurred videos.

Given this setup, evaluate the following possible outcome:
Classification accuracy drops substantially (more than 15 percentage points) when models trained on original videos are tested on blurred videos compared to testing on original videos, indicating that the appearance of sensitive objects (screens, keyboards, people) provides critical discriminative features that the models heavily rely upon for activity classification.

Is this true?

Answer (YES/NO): YES